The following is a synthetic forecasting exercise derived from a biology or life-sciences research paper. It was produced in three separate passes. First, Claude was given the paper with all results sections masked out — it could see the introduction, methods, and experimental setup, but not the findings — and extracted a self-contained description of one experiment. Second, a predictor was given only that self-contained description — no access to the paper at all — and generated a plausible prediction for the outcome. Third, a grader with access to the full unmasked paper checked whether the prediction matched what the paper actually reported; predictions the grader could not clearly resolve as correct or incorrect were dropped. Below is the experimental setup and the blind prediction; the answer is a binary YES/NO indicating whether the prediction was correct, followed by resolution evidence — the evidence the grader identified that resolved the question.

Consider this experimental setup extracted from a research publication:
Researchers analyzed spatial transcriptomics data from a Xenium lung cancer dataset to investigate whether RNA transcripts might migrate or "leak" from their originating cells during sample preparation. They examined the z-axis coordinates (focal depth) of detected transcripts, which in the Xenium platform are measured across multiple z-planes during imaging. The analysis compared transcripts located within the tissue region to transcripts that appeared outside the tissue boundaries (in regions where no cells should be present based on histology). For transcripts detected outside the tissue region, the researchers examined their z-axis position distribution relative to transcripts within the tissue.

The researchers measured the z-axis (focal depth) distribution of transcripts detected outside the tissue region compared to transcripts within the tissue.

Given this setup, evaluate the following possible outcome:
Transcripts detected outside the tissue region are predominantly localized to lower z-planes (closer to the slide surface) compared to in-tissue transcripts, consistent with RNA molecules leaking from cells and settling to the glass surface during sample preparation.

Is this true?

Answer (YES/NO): YES